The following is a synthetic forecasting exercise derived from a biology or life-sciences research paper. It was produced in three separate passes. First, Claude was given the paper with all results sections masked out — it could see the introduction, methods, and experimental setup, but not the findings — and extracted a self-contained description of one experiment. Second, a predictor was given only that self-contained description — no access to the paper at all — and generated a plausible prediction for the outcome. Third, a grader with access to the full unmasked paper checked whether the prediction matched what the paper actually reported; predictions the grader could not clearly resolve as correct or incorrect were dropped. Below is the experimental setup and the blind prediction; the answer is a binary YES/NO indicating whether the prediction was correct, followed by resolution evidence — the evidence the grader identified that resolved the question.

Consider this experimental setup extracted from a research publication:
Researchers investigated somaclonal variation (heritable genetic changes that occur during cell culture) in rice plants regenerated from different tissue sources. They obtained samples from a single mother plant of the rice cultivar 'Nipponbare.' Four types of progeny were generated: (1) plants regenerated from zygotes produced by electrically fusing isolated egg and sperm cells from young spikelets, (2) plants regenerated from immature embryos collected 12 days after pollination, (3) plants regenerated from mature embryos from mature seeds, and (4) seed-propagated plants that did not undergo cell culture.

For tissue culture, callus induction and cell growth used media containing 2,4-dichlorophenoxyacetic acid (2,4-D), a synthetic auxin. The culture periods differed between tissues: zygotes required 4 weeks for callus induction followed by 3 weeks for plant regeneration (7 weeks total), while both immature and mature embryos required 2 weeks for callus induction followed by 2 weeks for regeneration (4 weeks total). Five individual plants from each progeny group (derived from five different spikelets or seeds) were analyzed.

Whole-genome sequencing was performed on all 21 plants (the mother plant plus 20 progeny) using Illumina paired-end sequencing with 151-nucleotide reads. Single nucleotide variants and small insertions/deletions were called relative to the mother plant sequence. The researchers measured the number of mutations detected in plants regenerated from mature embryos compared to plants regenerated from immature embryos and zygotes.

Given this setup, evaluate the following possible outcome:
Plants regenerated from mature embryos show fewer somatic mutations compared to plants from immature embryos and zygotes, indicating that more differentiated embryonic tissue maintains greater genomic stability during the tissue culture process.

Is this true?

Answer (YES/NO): NO